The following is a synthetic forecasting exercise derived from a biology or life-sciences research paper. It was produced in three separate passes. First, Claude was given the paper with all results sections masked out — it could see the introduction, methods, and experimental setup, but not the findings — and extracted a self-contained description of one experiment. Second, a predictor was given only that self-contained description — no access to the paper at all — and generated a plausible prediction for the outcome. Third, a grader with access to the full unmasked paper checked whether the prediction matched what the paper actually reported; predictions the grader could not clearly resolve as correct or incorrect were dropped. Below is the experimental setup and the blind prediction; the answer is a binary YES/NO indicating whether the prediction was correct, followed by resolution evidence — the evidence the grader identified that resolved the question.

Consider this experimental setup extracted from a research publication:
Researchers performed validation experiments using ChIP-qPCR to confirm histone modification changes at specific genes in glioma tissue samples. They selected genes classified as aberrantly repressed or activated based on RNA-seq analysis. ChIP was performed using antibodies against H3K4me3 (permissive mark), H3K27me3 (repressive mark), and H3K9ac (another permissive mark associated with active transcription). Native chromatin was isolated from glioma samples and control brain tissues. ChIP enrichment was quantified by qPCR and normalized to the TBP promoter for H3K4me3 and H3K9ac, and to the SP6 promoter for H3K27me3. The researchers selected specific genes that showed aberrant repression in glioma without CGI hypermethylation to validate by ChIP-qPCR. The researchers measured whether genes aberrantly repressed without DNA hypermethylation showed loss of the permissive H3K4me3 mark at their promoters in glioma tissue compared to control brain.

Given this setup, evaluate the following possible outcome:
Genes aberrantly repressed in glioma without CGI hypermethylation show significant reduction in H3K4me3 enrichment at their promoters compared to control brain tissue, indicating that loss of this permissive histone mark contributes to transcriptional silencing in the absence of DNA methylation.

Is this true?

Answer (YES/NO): NO